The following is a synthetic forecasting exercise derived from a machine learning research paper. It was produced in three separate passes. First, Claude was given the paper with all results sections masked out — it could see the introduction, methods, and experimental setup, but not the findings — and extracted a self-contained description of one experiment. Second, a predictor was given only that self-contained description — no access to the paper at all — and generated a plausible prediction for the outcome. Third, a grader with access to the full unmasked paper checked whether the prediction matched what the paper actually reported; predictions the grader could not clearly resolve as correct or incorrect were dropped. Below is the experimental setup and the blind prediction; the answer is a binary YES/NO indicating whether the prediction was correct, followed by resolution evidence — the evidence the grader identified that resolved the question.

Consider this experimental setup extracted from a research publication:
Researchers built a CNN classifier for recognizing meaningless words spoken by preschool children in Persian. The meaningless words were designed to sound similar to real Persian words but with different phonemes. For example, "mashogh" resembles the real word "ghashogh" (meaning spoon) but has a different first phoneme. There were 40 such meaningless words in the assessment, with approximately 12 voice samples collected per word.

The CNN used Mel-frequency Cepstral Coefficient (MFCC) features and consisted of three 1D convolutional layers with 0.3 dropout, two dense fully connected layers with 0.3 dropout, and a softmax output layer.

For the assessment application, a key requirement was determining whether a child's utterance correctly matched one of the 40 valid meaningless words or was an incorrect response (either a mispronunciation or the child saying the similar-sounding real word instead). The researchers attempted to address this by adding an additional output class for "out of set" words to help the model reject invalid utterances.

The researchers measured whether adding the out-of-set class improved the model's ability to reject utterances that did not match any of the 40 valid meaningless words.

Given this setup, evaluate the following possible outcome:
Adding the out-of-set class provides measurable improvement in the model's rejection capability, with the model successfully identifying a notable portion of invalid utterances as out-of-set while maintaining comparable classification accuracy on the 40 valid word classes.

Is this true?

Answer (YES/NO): NO